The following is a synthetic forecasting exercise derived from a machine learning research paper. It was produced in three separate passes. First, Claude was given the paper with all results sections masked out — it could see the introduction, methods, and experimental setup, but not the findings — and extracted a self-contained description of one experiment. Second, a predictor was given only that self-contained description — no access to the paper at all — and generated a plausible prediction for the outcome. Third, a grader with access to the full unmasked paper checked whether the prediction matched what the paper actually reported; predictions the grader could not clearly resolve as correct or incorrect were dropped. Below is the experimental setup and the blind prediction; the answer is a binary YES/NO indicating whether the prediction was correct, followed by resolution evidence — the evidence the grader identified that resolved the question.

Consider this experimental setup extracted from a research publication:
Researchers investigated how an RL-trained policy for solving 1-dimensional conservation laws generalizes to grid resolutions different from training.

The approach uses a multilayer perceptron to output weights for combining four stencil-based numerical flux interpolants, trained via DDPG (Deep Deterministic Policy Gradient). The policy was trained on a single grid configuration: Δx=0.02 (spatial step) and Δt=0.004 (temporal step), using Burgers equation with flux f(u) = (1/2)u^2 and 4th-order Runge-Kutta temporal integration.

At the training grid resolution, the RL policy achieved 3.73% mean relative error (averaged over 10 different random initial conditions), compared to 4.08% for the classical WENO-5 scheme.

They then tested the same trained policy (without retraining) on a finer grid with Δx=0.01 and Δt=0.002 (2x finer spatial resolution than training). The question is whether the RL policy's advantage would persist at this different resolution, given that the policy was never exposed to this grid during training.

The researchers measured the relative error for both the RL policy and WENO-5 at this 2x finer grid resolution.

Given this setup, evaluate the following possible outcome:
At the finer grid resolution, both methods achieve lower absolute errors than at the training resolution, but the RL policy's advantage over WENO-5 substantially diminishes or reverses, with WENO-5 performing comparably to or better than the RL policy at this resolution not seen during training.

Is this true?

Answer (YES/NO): NO